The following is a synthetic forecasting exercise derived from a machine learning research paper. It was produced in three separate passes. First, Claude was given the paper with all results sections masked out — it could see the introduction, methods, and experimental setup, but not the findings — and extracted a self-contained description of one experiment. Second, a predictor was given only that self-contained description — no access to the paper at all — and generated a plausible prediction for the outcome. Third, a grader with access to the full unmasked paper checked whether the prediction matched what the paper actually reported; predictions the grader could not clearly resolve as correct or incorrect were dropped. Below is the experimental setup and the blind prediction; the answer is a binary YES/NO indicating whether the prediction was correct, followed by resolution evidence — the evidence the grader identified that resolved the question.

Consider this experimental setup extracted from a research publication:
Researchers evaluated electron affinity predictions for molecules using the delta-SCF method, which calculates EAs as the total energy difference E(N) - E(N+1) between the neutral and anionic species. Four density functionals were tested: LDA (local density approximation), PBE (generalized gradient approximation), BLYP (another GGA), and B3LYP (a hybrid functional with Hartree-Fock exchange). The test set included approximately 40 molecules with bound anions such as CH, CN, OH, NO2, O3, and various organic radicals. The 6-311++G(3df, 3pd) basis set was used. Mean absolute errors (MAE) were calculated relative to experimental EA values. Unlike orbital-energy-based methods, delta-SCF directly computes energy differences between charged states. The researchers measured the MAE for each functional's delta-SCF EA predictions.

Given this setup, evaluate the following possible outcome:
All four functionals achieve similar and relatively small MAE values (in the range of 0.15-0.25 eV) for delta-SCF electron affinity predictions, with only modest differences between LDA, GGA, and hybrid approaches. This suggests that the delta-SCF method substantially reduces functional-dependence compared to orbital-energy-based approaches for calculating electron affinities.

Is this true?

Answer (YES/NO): NO